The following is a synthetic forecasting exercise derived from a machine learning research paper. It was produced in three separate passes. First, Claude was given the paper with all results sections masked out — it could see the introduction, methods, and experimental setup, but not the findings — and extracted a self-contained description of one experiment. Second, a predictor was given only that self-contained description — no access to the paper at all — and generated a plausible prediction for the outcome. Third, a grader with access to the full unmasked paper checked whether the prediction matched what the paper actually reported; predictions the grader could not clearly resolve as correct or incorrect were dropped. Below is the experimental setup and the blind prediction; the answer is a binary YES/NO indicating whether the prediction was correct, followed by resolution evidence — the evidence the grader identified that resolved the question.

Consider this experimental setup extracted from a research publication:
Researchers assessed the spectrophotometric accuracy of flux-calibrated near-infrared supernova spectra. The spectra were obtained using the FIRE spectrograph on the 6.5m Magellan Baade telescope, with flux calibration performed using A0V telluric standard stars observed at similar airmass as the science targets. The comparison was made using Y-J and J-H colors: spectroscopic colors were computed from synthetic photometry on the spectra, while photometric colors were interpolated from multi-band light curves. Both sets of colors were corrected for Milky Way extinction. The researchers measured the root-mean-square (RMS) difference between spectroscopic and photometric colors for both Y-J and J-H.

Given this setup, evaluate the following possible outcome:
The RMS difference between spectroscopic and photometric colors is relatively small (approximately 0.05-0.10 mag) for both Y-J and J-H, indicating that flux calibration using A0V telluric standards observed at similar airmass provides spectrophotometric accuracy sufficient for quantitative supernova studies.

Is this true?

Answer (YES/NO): NO